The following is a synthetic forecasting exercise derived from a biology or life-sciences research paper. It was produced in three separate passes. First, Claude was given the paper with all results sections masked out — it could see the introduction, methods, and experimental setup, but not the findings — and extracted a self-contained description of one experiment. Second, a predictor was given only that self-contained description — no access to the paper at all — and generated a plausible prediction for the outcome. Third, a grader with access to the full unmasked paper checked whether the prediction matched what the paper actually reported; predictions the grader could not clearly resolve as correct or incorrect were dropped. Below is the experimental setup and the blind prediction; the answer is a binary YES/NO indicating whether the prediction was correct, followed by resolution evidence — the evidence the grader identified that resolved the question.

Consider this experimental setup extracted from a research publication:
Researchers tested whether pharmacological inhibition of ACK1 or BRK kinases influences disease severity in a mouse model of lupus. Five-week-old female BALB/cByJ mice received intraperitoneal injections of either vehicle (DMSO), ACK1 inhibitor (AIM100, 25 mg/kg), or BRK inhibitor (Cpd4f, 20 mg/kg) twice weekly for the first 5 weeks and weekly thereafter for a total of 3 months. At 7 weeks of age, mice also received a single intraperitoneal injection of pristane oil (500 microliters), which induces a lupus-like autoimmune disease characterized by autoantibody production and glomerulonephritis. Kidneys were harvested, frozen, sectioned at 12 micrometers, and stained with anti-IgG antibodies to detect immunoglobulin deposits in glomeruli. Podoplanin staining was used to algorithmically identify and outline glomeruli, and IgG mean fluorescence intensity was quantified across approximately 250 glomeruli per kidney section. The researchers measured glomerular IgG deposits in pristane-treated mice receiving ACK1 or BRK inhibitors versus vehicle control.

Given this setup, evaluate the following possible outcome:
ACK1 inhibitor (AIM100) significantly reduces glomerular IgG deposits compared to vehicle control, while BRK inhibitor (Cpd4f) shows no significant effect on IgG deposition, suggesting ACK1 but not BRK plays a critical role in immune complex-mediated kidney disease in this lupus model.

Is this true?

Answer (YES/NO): NO